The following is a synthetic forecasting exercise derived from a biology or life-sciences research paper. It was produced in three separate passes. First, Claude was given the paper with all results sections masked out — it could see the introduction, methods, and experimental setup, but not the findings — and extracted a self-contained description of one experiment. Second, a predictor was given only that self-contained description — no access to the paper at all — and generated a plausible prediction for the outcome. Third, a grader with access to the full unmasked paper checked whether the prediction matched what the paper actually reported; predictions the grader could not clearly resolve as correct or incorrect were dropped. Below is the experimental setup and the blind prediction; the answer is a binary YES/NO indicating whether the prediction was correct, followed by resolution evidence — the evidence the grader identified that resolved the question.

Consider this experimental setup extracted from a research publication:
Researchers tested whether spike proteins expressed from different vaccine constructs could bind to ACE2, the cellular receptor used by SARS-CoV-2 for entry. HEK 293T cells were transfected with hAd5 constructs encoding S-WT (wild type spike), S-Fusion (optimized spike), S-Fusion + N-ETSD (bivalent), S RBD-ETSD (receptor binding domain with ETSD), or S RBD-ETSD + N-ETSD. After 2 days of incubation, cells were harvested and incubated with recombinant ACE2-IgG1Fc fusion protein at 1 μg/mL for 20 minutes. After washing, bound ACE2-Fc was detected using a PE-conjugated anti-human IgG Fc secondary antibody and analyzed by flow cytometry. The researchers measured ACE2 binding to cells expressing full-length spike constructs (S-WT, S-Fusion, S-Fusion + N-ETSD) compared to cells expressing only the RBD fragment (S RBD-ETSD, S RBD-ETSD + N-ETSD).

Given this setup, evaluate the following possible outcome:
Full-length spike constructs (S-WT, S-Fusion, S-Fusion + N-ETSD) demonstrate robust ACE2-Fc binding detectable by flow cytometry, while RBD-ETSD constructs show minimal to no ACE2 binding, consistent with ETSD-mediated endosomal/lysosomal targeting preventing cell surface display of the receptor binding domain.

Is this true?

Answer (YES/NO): NO